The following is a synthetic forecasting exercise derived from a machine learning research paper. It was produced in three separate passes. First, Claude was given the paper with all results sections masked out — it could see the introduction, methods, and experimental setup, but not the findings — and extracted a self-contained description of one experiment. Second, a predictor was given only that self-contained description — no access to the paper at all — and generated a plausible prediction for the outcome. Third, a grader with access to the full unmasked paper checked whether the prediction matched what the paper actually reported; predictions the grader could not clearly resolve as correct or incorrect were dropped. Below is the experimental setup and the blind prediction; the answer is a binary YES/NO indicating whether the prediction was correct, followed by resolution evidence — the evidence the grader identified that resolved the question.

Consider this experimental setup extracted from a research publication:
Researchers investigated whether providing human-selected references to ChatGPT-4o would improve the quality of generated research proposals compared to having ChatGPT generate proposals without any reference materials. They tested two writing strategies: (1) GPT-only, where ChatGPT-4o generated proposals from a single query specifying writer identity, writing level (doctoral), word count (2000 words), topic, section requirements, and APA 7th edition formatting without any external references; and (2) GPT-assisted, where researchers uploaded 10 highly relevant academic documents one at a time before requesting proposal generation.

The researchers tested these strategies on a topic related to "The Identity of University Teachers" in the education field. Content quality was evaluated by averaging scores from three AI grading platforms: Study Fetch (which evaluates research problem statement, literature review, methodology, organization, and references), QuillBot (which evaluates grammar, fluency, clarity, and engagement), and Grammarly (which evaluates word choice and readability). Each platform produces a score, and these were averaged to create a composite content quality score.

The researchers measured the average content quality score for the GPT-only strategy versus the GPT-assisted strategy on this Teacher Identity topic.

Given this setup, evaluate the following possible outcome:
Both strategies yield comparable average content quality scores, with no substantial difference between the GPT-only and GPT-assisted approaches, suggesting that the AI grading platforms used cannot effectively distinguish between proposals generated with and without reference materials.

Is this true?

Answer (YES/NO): YES